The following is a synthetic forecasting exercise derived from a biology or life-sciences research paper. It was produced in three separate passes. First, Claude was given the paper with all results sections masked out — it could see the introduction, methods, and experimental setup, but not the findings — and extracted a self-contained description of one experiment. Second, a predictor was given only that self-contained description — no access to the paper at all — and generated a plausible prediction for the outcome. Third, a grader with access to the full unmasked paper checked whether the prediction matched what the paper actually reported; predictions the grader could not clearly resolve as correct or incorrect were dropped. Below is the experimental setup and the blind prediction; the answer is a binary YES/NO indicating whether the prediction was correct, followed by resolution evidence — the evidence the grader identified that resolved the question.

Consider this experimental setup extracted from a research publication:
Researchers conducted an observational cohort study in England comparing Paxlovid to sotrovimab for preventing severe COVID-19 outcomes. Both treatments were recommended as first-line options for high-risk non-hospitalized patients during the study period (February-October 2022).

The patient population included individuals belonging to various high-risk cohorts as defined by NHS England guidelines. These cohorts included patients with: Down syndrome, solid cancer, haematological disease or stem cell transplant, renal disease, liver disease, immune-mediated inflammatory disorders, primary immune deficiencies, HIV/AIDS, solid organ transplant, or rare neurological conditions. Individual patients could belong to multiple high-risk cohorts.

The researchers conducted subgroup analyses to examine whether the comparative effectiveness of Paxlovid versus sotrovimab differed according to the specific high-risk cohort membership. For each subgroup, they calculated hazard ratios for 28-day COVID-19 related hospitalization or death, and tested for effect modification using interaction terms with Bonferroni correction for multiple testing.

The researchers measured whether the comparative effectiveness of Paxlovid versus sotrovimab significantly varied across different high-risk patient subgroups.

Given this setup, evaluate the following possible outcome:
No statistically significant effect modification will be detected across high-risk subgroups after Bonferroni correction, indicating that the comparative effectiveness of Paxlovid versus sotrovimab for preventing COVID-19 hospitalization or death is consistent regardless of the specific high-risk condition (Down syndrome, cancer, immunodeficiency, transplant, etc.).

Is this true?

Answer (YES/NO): YES